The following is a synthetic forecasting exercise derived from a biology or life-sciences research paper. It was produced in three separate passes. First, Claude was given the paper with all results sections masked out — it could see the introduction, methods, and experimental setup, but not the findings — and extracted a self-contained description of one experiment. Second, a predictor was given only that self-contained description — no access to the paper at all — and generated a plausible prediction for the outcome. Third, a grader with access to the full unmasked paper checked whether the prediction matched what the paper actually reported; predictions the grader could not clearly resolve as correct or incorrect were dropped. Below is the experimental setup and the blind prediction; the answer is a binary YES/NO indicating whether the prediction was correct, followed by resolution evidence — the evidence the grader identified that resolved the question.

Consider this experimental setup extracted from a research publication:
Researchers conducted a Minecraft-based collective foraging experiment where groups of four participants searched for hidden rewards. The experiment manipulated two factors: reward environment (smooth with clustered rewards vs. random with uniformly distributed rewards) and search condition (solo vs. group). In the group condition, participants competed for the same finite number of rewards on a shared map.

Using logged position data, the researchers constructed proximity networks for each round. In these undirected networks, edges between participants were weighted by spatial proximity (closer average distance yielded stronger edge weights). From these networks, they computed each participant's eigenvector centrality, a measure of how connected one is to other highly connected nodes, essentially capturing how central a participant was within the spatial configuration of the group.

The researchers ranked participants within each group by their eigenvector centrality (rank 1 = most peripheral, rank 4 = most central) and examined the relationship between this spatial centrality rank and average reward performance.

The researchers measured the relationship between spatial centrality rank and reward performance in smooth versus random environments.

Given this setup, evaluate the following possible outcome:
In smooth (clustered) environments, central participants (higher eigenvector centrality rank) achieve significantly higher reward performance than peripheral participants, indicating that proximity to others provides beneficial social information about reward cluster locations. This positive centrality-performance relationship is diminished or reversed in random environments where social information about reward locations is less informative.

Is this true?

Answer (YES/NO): NO